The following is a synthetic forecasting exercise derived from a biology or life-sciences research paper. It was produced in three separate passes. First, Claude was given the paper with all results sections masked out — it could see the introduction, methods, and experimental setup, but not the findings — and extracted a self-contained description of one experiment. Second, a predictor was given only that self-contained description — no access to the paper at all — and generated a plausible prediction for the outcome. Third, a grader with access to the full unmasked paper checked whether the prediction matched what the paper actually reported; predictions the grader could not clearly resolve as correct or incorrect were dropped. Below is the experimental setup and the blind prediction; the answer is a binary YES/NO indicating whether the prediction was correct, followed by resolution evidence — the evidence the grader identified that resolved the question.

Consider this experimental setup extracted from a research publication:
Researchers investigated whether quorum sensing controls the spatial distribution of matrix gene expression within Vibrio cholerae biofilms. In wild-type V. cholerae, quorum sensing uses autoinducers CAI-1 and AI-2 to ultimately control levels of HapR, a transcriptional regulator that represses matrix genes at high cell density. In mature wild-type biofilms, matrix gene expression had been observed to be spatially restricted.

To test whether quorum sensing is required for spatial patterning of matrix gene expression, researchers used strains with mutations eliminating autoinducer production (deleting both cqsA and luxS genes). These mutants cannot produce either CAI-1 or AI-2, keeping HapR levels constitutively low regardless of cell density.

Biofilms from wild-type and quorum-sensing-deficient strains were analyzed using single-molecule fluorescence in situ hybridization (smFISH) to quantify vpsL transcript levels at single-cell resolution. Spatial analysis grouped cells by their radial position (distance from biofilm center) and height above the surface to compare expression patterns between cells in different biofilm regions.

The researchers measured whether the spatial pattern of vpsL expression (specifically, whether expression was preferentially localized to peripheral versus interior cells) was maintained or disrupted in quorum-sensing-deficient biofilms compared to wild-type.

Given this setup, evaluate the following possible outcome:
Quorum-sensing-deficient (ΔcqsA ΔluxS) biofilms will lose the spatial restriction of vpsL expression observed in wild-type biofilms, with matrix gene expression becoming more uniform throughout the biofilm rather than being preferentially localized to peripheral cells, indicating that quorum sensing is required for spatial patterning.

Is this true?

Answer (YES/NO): NO